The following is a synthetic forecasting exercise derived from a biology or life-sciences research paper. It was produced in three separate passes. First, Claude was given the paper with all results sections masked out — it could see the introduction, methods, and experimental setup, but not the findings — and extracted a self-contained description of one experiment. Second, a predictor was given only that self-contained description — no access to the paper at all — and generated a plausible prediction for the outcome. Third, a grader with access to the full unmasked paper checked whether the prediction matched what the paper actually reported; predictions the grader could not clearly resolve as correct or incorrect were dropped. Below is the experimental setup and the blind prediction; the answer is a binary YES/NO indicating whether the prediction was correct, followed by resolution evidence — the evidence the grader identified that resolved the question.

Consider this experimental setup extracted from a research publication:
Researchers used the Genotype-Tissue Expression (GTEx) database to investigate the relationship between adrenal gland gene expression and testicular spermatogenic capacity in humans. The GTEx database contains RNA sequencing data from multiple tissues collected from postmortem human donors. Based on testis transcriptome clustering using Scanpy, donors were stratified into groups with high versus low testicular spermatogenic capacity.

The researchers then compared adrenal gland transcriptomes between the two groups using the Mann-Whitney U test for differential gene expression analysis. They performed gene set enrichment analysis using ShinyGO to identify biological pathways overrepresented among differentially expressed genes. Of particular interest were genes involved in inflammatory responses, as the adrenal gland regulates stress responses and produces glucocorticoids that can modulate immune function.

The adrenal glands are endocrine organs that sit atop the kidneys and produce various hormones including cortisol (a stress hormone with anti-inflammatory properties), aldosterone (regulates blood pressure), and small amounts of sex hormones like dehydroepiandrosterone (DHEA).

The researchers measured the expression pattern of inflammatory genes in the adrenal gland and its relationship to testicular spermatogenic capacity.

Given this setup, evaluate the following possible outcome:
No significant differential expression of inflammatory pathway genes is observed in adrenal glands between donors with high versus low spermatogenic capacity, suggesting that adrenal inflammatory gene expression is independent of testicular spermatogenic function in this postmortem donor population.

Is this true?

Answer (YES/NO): NO